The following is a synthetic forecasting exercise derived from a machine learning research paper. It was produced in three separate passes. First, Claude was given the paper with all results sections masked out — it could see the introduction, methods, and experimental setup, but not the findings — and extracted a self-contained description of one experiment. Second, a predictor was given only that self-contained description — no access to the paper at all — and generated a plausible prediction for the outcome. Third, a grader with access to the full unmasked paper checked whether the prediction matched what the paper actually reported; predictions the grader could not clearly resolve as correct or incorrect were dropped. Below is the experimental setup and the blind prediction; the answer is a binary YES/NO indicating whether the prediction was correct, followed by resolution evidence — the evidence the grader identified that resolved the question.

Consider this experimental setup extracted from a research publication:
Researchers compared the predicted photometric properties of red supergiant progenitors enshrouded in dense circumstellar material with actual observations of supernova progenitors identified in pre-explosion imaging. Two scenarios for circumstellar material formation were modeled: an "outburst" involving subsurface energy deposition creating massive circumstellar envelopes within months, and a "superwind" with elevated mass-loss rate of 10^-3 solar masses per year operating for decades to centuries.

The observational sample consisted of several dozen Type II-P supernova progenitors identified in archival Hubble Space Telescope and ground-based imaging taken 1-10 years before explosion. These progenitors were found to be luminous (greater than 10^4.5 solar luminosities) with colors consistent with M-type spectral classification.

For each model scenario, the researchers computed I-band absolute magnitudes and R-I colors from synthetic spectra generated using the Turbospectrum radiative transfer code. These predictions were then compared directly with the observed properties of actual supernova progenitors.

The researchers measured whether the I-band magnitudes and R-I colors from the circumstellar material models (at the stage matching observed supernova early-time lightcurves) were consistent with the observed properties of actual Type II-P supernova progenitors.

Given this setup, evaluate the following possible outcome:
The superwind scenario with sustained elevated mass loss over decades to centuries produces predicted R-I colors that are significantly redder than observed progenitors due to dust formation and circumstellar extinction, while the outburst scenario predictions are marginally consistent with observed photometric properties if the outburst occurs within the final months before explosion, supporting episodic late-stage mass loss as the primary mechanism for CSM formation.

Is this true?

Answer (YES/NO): NO